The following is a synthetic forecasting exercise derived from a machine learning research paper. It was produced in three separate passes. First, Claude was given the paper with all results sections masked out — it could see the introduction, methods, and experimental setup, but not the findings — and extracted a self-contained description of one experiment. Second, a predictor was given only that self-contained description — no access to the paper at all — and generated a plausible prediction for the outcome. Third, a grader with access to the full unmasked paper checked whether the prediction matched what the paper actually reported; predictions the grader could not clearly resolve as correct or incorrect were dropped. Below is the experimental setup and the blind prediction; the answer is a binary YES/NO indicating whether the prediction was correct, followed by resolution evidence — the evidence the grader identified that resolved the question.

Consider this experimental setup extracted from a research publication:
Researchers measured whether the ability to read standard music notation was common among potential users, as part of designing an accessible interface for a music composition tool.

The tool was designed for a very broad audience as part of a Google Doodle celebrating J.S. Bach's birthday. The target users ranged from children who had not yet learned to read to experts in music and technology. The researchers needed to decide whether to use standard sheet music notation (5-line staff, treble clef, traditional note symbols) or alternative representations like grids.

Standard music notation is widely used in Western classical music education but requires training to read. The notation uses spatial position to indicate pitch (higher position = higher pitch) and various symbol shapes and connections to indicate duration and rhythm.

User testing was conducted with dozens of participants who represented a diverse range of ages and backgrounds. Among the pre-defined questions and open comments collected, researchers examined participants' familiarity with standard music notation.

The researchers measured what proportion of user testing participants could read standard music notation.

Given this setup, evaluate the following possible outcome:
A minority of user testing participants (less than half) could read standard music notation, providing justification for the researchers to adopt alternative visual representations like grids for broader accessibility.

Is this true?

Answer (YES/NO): NO